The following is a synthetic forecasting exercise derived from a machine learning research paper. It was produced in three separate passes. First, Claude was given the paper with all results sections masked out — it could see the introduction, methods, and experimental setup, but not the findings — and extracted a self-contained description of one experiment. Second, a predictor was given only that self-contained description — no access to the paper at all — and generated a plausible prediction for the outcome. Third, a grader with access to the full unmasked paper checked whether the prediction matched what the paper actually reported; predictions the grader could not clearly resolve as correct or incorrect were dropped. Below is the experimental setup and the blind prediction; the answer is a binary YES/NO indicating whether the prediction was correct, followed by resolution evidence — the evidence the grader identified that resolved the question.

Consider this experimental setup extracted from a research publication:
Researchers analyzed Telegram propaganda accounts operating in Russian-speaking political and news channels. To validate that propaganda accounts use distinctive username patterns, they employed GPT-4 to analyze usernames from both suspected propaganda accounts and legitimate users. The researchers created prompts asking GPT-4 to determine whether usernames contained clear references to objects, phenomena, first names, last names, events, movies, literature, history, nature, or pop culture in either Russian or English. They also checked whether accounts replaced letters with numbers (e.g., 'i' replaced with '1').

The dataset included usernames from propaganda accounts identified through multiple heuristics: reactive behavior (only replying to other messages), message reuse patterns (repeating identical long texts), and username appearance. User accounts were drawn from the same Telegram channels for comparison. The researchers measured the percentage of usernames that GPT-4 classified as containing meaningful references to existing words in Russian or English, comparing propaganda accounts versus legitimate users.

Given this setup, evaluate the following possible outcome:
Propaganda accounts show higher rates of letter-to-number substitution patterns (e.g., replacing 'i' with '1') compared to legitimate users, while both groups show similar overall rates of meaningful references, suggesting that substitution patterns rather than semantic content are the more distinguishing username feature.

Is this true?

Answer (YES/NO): NO